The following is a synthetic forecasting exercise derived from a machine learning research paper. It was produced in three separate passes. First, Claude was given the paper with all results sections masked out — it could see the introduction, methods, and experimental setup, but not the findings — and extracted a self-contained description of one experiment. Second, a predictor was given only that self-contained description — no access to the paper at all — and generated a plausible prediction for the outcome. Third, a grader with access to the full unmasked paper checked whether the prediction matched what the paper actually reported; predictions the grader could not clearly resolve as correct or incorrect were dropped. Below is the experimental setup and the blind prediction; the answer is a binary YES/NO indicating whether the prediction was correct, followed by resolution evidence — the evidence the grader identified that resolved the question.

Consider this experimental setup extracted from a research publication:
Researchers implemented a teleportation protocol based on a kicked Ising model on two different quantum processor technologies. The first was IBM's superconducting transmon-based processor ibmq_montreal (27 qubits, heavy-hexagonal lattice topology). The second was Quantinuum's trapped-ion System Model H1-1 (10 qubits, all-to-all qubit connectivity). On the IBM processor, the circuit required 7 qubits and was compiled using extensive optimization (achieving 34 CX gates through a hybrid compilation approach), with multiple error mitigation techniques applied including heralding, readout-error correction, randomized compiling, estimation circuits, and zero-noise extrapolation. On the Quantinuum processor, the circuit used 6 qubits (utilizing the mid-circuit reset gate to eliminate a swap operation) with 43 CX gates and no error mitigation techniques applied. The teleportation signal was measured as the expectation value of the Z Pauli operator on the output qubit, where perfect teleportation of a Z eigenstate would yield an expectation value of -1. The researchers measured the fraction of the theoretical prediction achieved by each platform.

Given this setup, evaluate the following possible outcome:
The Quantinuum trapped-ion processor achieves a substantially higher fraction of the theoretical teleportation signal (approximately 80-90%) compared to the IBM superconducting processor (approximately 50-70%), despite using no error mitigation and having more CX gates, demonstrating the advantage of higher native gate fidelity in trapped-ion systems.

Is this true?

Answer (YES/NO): NO